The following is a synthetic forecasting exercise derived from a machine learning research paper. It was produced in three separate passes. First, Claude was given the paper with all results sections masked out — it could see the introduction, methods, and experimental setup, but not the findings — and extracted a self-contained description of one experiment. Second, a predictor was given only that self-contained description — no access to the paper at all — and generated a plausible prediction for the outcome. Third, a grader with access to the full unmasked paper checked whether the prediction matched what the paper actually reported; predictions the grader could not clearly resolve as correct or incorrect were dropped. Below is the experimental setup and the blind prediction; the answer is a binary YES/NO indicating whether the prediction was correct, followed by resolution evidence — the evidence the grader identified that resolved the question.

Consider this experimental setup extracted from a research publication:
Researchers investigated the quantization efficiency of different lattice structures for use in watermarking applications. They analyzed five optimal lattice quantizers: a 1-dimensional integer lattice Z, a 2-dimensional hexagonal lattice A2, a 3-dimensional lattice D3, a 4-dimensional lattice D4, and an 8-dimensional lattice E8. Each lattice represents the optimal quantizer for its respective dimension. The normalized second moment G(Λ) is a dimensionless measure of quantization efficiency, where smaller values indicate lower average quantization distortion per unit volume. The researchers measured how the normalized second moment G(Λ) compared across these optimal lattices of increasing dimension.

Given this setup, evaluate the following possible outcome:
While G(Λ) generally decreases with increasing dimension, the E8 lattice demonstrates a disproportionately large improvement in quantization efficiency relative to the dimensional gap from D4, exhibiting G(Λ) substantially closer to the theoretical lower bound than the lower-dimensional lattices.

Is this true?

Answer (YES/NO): NO